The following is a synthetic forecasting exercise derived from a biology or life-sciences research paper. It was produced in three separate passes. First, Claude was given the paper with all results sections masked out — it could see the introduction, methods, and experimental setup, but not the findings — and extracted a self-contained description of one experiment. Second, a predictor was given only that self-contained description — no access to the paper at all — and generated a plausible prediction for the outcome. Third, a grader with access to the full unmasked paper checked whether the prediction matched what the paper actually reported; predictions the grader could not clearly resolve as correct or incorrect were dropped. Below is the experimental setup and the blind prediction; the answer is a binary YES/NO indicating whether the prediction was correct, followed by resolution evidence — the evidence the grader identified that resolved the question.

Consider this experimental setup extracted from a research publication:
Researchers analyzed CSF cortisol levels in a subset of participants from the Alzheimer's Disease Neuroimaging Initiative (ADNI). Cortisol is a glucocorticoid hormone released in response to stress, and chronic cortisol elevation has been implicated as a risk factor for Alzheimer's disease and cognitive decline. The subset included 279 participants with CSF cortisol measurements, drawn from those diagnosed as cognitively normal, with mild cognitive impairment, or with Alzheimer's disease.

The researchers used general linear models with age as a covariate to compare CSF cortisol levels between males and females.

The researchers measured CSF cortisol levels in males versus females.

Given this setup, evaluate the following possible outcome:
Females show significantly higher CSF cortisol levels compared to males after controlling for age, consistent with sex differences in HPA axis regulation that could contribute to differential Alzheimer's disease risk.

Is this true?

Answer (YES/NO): NO